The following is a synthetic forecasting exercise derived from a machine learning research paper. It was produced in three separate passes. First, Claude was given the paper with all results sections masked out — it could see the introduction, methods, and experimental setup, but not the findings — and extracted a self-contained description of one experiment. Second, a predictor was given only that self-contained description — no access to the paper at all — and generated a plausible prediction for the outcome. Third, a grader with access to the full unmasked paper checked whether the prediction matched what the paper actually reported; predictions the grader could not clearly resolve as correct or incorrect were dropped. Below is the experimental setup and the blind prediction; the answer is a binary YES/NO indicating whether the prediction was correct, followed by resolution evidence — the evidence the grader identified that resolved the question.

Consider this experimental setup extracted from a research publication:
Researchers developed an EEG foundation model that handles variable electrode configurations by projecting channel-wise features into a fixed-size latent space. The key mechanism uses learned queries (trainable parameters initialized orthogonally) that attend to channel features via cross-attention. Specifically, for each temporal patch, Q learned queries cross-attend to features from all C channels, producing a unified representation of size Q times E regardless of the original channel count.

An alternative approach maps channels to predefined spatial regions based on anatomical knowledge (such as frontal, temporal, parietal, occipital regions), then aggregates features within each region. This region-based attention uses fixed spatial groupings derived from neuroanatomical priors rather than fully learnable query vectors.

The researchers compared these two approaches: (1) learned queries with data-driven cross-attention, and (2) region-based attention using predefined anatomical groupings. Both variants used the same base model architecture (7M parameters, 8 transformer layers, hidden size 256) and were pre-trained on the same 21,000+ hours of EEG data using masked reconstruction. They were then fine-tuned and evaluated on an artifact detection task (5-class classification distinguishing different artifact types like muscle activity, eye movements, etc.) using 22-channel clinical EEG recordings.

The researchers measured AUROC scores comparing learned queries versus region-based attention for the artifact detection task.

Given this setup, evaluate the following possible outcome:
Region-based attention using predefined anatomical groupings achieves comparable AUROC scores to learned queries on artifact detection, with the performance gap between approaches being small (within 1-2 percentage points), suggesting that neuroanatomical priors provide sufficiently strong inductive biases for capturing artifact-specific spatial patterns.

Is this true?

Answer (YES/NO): YES